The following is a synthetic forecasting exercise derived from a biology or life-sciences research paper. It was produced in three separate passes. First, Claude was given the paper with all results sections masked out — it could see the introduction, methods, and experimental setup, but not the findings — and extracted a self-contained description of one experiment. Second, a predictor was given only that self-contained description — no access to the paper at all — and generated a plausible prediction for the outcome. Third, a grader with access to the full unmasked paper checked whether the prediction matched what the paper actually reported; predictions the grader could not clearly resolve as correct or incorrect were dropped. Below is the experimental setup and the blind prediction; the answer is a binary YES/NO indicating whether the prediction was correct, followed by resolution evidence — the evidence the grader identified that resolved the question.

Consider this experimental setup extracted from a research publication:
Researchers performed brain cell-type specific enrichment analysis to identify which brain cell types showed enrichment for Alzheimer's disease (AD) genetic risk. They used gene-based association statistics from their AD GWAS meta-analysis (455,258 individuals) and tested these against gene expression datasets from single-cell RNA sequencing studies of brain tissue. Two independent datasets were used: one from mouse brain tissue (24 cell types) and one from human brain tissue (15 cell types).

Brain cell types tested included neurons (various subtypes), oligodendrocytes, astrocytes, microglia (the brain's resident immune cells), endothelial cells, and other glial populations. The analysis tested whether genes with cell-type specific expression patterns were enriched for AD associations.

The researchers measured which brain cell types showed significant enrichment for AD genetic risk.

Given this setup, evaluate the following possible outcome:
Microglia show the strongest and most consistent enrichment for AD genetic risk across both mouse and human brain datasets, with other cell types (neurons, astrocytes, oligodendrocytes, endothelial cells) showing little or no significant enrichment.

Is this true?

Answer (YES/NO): YES